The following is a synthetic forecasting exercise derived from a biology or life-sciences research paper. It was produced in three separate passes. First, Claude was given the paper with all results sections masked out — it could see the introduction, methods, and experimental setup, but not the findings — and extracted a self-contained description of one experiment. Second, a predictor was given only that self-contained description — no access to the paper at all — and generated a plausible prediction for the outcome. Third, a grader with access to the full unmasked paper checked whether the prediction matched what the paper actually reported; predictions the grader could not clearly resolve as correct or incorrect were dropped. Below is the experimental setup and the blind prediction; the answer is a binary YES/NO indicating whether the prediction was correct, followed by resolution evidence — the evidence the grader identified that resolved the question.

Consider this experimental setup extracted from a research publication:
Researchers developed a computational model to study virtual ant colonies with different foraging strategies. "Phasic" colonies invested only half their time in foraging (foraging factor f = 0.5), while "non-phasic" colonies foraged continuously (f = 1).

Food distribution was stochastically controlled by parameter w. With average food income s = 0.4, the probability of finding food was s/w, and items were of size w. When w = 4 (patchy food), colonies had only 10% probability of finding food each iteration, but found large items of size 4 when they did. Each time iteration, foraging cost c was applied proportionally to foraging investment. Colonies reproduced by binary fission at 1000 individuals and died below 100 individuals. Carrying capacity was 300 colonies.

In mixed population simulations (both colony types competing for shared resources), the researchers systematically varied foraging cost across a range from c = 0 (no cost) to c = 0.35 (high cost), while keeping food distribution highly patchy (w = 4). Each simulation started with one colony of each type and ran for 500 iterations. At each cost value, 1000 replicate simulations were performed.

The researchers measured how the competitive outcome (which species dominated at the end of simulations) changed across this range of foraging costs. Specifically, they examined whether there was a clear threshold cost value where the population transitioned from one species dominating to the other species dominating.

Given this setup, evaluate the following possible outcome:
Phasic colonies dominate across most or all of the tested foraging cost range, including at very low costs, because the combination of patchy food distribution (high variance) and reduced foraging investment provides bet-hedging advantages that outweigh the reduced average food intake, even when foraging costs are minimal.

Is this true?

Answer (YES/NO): YES